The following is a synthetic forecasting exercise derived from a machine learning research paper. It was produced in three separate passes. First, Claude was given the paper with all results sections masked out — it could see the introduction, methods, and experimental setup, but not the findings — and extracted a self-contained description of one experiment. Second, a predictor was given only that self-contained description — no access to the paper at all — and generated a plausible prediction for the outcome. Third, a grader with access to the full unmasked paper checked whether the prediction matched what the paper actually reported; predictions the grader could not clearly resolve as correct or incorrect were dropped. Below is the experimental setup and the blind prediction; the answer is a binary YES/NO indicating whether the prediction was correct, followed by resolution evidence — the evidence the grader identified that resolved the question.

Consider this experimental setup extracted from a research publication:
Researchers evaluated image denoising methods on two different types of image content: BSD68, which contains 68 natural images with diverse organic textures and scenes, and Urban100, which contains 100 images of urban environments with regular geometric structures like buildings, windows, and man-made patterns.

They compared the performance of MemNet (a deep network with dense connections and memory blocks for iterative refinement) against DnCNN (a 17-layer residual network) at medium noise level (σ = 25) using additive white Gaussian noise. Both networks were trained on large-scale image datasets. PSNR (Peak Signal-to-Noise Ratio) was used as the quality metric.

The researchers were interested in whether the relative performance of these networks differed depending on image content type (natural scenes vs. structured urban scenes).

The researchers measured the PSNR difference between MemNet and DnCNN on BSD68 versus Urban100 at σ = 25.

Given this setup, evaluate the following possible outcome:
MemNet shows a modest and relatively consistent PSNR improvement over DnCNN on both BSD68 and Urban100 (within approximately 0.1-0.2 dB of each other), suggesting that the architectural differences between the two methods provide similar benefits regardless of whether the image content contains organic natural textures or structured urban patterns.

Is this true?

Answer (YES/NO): NO